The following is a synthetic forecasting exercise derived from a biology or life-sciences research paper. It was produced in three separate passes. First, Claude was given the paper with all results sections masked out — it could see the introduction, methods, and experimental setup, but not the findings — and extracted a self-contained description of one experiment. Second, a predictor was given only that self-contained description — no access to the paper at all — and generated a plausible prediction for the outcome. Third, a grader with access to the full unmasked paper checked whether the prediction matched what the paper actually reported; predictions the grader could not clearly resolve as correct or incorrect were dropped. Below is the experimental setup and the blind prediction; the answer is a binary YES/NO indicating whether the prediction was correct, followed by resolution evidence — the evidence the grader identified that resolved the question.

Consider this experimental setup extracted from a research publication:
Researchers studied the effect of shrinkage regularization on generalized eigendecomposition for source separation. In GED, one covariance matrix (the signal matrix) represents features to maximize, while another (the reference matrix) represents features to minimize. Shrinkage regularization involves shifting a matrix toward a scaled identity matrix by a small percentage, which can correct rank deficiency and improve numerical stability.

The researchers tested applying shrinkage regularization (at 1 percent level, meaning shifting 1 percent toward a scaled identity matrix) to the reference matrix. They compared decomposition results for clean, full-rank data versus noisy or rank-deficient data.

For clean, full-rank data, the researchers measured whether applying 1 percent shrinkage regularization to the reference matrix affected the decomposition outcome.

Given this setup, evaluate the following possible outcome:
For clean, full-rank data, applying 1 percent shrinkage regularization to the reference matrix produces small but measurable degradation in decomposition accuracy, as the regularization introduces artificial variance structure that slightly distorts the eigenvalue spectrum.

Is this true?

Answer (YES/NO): NO